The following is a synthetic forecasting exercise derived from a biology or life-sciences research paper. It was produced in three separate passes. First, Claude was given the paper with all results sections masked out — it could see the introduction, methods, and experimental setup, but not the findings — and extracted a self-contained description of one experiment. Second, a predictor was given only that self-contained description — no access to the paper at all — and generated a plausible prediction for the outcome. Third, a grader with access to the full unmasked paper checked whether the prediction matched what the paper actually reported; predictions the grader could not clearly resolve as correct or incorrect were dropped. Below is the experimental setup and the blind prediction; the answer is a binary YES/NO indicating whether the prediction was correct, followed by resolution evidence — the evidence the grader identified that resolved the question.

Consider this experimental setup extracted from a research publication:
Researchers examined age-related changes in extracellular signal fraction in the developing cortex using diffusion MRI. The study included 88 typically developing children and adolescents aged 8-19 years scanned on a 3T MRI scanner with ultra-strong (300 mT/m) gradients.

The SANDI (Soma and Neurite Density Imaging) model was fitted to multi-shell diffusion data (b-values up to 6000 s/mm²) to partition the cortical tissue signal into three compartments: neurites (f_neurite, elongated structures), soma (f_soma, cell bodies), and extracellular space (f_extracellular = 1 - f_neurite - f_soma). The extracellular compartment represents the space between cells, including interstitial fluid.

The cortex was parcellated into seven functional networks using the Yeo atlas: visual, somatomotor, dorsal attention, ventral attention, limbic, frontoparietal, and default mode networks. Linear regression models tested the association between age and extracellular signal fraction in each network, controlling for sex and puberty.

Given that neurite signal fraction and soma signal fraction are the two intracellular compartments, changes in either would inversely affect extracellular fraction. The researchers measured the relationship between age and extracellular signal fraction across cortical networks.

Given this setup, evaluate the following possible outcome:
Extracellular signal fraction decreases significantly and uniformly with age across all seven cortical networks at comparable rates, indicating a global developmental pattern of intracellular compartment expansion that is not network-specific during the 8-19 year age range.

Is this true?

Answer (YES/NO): NO